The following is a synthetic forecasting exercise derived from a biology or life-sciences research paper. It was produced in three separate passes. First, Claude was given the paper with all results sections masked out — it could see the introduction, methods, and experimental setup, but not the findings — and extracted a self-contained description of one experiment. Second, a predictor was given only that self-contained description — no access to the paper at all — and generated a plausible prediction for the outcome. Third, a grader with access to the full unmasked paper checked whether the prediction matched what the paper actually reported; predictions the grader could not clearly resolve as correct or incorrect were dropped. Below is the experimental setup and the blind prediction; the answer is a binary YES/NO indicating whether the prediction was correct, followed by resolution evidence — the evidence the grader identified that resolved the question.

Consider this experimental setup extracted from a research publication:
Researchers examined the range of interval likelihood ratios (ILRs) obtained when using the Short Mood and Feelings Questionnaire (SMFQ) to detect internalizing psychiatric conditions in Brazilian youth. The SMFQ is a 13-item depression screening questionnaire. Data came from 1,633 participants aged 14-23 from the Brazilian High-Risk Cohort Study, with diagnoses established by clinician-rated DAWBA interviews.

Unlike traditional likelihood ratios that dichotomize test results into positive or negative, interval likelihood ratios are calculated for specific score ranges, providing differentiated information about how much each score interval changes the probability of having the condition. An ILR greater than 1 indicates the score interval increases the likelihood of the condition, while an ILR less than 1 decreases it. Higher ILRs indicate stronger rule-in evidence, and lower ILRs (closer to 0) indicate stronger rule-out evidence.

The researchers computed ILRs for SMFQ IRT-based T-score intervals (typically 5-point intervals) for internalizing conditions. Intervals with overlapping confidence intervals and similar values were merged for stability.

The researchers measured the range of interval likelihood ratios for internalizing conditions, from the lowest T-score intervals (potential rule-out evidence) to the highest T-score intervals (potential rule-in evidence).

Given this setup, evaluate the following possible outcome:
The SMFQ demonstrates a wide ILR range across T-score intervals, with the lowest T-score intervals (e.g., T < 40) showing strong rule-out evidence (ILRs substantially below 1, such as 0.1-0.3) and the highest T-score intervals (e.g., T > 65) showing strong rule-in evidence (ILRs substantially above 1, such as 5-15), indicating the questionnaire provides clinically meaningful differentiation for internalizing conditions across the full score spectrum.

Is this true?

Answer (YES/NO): NO